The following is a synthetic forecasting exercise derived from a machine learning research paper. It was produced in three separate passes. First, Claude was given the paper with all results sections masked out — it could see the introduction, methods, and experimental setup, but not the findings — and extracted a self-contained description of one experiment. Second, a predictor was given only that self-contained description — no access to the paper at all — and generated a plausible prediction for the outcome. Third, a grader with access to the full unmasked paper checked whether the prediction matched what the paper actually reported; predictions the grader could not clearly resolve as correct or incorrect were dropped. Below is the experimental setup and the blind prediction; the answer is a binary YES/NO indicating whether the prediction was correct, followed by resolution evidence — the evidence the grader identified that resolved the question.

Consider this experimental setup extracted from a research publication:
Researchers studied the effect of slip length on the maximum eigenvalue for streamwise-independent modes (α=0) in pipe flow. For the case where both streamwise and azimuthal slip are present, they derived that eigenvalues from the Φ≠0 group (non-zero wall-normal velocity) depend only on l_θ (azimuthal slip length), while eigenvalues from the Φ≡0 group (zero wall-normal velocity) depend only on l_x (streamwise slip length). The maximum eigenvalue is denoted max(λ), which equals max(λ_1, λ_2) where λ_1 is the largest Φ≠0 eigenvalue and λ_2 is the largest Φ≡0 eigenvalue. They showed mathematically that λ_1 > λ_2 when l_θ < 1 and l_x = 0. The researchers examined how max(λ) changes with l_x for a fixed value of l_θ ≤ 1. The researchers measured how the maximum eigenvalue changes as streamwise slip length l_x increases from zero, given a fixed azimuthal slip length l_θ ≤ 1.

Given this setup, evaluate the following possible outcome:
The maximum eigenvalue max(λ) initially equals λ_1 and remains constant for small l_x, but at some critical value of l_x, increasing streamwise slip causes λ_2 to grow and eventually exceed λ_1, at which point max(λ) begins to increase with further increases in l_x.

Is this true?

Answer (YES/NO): NO